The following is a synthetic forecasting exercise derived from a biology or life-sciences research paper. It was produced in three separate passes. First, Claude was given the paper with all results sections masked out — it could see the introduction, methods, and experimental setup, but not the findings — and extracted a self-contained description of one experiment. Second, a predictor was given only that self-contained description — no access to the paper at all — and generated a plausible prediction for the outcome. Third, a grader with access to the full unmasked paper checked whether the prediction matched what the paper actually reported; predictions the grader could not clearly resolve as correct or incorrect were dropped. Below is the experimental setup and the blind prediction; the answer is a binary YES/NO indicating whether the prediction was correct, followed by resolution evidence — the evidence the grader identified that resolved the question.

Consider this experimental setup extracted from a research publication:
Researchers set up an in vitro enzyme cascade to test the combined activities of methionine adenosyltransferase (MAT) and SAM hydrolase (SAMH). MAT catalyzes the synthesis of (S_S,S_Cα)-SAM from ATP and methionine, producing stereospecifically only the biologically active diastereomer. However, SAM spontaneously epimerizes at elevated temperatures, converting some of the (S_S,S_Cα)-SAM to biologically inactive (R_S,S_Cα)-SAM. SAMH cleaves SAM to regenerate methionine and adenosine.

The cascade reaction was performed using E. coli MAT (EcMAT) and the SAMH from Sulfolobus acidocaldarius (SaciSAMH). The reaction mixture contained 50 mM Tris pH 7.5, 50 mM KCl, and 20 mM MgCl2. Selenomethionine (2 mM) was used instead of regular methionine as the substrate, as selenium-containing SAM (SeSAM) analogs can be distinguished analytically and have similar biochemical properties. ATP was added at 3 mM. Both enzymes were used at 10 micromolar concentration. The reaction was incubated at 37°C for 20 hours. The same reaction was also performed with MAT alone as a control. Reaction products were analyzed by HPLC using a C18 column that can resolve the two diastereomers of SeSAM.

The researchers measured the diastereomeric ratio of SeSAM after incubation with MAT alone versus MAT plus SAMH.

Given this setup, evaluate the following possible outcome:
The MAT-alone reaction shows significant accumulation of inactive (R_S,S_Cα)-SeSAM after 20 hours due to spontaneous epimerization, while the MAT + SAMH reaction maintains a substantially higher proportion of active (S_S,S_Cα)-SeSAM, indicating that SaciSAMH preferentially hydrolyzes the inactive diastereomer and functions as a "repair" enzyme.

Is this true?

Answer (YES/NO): NO